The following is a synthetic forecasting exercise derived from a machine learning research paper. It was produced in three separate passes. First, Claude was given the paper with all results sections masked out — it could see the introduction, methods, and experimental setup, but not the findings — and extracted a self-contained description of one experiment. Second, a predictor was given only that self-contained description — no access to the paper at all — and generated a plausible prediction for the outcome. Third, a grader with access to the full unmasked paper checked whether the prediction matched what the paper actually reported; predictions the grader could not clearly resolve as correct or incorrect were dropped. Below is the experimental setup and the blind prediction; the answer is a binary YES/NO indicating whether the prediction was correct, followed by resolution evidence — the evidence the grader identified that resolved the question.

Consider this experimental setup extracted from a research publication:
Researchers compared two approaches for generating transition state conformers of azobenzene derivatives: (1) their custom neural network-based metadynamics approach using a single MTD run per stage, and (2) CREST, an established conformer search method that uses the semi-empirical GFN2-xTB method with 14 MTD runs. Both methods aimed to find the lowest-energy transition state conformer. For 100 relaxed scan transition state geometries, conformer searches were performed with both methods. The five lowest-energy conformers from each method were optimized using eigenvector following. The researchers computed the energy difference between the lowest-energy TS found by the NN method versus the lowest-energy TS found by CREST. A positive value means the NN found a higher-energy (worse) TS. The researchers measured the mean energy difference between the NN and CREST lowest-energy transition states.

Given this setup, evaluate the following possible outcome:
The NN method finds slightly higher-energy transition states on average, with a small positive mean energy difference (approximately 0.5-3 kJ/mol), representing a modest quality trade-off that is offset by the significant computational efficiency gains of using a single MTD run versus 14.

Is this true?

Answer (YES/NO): YES